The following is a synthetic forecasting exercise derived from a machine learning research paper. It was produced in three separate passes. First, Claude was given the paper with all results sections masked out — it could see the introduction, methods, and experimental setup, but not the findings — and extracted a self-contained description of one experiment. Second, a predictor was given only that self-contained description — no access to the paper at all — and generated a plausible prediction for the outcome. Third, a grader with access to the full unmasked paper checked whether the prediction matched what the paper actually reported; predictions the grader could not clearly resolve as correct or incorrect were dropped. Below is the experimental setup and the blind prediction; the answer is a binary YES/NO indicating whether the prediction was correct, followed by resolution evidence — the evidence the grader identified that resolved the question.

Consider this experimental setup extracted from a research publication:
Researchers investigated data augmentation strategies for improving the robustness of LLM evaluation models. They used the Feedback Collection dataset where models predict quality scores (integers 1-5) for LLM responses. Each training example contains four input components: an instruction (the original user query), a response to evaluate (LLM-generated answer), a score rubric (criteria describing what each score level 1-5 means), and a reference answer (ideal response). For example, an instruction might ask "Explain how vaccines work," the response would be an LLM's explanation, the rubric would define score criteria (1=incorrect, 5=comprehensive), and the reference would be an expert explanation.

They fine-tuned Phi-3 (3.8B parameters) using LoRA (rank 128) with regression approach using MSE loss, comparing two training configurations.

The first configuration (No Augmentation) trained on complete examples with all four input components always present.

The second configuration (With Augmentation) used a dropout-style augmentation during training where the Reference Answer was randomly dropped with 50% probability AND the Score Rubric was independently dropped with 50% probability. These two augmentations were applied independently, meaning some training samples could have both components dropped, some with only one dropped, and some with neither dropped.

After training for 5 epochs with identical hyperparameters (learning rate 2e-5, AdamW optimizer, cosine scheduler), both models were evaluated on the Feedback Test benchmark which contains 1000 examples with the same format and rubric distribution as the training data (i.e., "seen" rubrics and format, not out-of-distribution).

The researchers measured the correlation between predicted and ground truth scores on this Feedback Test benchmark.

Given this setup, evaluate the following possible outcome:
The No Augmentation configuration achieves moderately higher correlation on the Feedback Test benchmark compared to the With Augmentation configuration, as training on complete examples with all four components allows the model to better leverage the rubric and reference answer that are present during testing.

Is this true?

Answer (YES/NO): NO